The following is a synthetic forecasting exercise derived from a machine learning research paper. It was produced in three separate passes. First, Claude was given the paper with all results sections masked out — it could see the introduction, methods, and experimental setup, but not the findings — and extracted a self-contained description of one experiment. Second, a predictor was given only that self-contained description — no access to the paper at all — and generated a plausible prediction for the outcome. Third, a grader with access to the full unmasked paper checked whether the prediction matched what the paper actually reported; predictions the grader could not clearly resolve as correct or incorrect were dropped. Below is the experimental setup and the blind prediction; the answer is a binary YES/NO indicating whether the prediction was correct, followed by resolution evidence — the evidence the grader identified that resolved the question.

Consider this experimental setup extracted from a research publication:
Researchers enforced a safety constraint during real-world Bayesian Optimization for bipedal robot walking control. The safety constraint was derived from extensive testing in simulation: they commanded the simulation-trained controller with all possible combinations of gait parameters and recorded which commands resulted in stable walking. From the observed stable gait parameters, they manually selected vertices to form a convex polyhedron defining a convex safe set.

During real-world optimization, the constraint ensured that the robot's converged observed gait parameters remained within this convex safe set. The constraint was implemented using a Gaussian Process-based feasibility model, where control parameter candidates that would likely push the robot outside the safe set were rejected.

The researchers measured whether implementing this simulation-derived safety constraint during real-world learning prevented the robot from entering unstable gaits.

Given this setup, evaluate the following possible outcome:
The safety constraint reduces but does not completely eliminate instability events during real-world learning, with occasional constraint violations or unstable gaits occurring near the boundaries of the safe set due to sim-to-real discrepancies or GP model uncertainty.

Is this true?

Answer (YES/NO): NO